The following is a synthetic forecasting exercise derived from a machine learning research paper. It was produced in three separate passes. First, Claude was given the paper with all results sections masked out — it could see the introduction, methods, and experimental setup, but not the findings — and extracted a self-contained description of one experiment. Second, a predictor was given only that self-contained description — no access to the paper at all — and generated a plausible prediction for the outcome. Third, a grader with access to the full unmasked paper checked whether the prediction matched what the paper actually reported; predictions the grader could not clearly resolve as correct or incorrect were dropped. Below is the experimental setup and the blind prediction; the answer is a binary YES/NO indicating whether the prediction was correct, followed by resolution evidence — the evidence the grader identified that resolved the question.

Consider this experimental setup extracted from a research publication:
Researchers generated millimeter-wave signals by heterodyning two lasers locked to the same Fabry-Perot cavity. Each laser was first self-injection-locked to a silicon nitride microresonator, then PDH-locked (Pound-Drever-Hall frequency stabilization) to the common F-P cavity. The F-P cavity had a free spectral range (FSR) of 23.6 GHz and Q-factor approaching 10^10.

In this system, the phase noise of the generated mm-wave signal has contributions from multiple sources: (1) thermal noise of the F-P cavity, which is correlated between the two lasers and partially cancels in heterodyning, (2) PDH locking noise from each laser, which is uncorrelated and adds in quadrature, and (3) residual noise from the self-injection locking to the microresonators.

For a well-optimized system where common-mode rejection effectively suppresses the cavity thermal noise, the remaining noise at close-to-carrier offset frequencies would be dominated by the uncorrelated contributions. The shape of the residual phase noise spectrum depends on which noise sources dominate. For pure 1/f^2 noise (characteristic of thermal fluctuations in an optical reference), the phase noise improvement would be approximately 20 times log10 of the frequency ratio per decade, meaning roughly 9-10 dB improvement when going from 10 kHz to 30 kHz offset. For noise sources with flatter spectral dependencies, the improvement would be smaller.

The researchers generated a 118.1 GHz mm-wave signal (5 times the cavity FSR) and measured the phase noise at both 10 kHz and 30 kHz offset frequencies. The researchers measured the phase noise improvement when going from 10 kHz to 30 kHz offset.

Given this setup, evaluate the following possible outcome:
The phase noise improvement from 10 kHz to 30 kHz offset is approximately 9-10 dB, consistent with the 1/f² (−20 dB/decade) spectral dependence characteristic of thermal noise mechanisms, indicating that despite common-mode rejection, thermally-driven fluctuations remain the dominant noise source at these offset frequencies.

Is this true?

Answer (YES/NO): NO